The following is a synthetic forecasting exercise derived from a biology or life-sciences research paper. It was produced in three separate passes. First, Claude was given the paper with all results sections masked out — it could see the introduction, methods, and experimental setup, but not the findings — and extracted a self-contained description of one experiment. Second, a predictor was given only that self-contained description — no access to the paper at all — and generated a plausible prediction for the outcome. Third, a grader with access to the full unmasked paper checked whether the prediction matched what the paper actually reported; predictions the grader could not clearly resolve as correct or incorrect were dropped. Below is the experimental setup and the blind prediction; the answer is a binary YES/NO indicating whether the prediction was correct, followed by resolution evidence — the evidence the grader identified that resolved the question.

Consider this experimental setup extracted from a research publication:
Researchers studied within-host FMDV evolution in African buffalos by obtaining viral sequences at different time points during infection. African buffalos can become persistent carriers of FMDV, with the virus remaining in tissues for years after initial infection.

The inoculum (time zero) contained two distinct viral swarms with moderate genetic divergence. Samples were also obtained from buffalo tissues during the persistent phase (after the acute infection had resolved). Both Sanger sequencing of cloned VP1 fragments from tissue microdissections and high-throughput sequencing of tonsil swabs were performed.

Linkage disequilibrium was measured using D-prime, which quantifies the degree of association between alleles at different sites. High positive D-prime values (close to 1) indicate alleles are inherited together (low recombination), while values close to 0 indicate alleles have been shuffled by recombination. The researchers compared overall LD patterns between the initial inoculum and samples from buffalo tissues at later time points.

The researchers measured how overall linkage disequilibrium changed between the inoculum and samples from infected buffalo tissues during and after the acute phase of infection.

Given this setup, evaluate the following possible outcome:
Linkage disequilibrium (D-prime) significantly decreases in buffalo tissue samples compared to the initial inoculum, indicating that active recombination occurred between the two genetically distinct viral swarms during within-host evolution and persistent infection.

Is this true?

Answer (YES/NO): YES